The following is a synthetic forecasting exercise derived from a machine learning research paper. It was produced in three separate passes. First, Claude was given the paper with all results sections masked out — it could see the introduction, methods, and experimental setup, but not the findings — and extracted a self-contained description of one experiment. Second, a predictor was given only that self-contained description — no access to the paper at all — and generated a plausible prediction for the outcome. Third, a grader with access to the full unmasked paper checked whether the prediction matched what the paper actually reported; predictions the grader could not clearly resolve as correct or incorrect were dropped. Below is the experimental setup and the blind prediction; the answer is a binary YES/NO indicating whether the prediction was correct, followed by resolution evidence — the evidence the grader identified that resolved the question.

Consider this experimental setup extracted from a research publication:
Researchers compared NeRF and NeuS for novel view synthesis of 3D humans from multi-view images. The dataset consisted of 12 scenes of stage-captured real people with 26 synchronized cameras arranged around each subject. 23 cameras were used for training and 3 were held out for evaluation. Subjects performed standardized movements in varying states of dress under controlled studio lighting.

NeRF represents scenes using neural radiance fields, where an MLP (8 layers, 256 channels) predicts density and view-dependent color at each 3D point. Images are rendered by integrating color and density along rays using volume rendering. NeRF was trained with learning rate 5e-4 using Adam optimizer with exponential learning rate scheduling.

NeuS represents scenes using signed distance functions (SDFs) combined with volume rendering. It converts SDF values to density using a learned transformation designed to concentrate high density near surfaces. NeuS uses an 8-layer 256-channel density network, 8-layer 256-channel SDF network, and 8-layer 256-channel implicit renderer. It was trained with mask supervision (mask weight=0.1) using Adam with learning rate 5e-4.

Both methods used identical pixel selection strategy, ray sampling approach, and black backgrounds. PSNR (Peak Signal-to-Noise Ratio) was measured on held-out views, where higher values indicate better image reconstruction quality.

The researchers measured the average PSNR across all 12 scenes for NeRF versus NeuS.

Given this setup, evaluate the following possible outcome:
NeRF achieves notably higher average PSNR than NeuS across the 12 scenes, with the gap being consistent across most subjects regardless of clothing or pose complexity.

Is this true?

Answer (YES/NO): NO